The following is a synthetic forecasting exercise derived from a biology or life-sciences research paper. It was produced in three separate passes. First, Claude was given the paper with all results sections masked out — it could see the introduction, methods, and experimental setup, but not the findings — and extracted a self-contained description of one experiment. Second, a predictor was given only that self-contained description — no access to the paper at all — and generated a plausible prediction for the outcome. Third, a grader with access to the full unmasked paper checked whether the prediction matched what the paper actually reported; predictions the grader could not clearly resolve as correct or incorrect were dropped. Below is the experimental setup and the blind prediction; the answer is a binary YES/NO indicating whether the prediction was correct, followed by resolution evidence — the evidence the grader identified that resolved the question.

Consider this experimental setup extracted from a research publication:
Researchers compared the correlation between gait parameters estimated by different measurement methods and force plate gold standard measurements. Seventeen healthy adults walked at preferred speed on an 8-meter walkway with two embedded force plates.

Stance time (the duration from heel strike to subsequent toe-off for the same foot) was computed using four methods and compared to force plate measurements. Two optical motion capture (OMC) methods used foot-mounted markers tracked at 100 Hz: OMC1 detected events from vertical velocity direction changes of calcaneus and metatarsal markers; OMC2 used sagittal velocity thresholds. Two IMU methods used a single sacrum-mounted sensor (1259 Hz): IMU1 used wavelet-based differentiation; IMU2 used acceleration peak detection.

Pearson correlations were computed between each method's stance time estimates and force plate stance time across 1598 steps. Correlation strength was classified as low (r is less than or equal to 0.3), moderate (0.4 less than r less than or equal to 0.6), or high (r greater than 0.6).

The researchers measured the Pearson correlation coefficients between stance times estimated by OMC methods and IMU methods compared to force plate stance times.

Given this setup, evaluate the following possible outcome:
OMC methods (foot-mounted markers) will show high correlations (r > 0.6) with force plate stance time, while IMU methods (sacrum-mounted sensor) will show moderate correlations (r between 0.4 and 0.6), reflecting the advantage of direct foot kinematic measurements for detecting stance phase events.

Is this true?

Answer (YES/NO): NO